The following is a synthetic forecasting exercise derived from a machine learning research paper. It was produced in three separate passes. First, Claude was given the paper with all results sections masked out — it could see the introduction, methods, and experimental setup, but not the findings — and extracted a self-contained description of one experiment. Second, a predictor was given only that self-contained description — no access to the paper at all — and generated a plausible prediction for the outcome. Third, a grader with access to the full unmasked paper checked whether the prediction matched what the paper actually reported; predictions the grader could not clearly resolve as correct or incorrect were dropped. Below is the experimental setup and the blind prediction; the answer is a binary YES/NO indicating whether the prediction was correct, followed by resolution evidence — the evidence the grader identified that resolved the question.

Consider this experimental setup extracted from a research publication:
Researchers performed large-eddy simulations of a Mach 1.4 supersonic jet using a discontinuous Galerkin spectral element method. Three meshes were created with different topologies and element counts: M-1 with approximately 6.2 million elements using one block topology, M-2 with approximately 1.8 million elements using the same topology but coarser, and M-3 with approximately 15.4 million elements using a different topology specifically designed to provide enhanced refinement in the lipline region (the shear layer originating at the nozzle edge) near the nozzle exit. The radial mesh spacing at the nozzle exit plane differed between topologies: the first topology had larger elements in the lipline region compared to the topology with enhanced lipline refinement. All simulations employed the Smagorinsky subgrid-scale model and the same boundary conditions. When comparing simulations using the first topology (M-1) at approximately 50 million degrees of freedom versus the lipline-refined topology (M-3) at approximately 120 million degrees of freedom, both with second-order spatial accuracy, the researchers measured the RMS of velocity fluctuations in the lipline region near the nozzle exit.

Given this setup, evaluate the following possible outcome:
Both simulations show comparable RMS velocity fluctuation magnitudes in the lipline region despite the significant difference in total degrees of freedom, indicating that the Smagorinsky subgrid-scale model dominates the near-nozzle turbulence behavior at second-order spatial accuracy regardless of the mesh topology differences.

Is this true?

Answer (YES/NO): NO